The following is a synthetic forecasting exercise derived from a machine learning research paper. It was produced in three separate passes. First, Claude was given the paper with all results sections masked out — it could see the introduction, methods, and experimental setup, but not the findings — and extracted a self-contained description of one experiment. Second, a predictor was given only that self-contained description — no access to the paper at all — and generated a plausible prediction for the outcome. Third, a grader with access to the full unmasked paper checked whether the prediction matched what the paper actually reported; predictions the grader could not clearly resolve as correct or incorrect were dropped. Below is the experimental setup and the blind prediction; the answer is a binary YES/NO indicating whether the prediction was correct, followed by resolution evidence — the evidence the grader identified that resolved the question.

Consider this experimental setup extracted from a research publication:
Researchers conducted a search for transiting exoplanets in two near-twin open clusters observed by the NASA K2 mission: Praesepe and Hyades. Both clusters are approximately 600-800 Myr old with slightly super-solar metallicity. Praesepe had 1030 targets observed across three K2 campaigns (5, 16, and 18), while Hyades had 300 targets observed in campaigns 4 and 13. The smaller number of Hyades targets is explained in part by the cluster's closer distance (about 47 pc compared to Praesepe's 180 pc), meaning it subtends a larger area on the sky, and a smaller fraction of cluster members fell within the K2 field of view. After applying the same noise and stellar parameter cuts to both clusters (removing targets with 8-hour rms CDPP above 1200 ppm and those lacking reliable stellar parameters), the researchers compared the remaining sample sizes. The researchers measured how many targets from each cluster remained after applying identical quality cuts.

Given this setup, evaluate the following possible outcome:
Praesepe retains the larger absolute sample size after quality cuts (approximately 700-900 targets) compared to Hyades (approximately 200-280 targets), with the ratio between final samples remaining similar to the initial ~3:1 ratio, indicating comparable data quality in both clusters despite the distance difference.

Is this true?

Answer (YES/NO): NO